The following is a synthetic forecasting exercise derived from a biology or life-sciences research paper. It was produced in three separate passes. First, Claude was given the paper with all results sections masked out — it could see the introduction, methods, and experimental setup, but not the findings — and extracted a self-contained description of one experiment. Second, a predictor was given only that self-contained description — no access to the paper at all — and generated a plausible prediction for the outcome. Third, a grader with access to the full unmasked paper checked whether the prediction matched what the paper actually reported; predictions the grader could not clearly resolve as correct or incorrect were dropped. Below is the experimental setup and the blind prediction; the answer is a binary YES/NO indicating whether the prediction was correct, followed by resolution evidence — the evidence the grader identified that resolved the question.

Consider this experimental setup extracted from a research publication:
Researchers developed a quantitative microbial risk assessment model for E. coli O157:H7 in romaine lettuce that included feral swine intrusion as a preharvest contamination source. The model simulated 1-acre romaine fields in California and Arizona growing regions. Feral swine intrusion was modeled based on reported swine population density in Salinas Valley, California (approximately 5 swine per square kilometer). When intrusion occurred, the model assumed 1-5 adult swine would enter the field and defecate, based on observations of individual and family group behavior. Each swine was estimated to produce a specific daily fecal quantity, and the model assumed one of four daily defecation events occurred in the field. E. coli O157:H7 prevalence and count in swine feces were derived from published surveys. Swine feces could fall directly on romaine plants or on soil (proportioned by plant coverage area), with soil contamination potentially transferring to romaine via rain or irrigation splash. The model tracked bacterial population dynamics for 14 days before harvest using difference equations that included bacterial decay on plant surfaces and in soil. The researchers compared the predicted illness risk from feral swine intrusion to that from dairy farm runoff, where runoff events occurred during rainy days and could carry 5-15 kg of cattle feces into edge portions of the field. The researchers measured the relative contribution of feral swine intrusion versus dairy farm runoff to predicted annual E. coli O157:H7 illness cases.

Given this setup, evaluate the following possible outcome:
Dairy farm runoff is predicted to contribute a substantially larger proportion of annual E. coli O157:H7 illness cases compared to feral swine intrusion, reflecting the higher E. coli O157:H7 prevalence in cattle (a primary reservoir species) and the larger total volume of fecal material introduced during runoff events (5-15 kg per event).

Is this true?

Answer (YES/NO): NO